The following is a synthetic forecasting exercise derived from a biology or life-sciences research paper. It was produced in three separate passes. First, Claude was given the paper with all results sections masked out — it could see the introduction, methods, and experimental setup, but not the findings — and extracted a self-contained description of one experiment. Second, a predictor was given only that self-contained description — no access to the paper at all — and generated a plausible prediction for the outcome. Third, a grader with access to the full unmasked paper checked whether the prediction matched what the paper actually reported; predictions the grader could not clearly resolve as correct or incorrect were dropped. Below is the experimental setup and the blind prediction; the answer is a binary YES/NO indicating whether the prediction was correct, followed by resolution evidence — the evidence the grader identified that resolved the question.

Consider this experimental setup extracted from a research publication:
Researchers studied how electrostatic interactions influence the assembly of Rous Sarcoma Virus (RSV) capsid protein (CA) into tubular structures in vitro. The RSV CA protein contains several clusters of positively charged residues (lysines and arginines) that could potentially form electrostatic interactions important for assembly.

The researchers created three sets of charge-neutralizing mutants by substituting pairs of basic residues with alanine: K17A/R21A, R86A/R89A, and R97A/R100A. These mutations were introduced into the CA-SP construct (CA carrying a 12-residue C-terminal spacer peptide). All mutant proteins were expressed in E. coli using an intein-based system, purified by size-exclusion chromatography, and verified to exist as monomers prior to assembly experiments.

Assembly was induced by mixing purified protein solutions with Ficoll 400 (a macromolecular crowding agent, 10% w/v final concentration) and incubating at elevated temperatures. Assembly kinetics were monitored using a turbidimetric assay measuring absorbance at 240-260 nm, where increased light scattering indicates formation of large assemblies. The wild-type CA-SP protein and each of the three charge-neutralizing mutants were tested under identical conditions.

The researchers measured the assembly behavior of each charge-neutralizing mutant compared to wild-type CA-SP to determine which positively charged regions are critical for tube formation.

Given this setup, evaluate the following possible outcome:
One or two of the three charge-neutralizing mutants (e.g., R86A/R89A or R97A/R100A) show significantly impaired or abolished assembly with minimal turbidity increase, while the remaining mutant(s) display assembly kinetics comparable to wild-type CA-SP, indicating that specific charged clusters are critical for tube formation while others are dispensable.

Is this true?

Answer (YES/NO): NO